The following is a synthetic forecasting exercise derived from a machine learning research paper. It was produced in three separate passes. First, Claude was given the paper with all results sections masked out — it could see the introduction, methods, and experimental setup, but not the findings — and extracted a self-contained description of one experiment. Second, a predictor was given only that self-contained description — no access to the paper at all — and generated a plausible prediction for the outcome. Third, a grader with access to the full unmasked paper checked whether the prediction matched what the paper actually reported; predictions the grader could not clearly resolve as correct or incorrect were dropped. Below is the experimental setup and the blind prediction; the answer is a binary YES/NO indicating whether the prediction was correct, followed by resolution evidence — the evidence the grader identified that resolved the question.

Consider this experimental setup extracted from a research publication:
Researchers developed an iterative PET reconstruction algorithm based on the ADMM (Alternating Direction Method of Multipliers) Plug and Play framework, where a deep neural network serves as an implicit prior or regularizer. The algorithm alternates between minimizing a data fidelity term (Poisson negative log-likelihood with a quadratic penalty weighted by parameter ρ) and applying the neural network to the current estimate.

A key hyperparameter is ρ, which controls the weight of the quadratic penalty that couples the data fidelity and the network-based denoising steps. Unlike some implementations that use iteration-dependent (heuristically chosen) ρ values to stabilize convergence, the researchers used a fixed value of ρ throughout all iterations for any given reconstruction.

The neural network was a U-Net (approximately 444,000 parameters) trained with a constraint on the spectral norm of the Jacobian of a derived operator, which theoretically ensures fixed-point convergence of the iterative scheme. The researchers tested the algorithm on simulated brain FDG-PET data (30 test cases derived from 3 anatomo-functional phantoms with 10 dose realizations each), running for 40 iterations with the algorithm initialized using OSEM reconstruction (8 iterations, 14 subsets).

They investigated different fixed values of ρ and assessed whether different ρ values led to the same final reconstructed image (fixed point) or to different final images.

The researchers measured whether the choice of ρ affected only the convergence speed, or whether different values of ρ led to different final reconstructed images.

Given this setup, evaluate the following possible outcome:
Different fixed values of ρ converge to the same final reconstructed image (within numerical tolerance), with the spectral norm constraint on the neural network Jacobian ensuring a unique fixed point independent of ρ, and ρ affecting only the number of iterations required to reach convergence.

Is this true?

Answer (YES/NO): NO